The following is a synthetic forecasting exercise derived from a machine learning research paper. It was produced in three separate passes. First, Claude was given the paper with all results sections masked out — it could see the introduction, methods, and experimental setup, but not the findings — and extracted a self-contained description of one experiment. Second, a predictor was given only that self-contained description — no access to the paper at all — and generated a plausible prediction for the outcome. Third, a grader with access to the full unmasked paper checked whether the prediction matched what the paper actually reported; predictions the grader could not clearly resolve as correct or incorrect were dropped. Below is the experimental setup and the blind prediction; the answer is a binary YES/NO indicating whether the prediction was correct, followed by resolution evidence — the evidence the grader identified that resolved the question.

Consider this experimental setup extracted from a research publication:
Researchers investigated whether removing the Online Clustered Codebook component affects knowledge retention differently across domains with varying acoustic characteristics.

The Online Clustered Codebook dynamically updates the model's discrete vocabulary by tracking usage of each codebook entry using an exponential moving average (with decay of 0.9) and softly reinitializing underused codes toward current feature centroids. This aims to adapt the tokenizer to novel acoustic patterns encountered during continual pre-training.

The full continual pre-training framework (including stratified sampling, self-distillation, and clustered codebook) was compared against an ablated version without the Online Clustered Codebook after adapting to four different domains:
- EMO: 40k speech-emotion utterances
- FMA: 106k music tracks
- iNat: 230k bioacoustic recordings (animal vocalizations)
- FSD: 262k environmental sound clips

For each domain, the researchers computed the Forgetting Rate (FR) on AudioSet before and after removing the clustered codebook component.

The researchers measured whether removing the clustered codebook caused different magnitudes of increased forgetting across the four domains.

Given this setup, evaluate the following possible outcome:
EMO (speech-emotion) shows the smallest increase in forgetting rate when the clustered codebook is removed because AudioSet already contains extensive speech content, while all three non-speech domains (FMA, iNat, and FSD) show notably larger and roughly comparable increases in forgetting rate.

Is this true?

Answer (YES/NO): NO